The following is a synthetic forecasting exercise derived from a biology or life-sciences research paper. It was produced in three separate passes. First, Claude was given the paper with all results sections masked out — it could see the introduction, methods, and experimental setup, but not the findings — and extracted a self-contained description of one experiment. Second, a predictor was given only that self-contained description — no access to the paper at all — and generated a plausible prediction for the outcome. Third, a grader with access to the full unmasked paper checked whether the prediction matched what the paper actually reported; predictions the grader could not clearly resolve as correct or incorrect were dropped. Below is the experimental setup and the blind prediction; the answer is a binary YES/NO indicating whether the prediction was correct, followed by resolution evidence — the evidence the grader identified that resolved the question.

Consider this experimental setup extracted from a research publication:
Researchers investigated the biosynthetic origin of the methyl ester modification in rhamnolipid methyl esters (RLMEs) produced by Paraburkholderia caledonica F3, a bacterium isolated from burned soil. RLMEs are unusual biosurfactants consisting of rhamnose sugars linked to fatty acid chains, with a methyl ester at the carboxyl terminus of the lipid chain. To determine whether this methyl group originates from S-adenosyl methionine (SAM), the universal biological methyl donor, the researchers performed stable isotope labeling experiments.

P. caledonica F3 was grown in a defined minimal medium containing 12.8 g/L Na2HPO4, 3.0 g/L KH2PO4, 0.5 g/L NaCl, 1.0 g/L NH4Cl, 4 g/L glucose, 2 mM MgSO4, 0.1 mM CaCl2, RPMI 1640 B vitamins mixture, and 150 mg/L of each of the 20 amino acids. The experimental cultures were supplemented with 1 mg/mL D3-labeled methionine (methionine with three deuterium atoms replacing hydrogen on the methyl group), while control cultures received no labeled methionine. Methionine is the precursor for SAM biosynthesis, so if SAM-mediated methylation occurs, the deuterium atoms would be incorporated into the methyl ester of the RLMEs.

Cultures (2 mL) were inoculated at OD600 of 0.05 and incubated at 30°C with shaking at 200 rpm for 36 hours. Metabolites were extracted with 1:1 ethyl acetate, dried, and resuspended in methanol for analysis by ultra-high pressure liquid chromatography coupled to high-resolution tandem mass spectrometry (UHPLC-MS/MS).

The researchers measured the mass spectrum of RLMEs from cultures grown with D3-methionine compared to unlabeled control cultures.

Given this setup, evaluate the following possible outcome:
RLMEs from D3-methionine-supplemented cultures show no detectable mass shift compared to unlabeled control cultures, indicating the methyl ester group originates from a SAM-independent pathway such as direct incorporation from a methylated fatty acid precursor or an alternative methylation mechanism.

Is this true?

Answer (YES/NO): NO